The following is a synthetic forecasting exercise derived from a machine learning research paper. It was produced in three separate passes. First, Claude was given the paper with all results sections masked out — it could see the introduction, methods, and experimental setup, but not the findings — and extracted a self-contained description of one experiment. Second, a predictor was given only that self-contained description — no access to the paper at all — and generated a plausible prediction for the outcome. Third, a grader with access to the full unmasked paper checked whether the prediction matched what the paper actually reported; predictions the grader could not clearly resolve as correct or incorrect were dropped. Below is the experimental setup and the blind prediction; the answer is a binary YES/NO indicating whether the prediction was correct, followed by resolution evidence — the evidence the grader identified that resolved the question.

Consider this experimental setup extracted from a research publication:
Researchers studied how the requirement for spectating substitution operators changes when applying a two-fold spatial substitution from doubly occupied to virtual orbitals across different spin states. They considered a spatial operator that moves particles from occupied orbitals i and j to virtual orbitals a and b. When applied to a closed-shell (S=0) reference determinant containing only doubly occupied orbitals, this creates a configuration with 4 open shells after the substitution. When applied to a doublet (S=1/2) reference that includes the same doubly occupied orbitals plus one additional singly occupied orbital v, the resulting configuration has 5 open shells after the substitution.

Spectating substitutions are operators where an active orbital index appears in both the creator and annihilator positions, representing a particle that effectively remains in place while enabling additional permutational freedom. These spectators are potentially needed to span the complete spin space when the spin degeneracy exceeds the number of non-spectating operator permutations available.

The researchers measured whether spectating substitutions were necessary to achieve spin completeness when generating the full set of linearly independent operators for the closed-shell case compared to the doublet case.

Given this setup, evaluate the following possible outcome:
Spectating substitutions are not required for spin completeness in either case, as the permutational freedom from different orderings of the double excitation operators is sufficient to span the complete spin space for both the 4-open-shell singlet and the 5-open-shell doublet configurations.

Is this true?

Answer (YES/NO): NO